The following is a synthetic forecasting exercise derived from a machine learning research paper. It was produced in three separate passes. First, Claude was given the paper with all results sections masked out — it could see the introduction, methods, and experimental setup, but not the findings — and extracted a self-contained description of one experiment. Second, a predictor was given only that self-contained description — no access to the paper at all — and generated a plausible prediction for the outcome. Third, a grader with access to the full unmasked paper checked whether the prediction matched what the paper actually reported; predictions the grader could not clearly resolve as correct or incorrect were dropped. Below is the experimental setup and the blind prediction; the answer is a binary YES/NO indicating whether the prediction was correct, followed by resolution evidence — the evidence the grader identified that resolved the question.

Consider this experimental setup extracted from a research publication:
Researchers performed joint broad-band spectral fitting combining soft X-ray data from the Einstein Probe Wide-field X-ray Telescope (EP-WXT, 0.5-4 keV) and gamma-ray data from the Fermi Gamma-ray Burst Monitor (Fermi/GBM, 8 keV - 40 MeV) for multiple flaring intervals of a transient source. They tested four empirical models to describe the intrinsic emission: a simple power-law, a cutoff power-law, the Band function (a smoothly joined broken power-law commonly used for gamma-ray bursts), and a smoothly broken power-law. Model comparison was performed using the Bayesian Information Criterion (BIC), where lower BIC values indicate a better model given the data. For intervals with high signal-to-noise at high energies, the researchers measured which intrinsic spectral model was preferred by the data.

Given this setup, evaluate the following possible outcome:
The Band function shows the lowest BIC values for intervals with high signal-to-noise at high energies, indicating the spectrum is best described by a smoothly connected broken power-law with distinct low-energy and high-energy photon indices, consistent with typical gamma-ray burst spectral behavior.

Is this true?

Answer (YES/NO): NO